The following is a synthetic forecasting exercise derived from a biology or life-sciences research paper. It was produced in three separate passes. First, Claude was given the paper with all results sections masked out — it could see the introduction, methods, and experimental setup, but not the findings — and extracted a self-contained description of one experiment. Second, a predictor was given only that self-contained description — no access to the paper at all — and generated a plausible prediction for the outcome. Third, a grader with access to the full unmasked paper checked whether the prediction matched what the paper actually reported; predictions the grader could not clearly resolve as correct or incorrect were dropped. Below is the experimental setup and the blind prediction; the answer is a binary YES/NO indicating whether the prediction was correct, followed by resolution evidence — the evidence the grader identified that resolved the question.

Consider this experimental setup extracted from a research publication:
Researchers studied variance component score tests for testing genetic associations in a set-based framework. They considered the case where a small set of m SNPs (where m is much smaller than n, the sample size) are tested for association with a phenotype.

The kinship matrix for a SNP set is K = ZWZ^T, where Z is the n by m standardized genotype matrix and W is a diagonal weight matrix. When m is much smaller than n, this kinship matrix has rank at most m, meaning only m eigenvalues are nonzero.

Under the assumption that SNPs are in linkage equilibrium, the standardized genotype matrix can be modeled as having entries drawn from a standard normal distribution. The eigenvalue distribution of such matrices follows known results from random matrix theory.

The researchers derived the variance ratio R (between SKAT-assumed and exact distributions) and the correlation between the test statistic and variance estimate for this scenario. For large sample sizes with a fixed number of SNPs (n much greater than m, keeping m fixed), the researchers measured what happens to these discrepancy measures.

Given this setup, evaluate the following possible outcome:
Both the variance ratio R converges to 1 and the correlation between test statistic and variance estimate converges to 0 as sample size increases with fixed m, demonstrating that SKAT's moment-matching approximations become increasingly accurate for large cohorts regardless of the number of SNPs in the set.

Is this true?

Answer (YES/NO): YES